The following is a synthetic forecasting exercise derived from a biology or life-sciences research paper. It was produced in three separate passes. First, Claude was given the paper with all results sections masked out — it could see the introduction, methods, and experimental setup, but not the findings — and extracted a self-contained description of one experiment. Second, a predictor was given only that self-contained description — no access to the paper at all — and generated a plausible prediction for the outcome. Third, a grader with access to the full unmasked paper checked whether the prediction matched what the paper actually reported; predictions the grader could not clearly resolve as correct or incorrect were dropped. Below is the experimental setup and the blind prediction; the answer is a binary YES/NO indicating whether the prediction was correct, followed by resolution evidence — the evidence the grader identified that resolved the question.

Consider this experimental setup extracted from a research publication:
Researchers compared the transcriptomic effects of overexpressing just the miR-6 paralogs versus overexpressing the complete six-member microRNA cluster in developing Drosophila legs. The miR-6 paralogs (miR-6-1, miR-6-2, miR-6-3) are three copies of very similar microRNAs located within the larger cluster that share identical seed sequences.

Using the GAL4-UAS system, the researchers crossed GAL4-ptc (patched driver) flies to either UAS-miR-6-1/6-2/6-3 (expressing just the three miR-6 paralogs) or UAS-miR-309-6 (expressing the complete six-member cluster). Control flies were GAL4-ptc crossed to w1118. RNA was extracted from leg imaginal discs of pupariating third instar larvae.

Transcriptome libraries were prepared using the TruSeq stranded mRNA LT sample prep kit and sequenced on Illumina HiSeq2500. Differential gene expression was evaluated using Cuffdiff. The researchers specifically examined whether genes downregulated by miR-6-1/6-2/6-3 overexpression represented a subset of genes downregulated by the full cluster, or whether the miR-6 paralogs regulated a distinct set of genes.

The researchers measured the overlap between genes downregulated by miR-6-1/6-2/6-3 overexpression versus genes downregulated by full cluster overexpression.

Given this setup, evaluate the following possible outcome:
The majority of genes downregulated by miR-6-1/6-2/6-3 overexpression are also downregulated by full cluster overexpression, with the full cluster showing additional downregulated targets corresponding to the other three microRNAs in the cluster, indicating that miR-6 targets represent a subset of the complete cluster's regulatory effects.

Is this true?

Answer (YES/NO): NO